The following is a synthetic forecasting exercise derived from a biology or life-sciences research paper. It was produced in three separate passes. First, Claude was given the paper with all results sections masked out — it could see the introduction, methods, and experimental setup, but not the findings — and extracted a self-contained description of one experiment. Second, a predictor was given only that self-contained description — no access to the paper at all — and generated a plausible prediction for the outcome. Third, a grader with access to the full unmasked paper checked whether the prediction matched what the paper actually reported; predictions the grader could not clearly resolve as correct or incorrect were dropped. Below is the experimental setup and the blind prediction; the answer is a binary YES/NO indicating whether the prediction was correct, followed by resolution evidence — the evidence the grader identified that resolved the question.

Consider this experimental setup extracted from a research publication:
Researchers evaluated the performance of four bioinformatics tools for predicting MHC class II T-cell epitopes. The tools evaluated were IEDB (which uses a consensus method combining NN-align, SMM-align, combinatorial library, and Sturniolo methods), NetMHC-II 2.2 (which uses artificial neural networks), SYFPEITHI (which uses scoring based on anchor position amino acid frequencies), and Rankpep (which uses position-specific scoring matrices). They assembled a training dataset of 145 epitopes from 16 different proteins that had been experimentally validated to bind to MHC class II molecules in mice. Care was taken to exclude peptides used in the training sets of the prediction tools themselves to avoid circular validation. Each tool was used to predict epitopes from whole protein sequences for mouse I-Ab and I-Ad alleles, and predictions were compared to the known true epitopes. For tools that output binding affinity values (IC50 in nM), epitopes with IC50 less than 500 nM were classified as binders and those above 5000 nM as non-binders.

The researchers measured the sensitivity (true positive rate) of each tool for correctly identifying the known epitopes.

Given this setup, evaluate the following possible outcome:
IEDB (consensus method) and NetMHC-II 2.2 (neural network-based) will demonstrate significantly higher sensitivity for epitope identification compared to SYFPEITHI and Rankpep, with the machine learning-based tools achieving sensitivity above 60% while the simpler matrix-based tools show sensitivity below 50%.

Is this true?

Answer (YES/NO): YES